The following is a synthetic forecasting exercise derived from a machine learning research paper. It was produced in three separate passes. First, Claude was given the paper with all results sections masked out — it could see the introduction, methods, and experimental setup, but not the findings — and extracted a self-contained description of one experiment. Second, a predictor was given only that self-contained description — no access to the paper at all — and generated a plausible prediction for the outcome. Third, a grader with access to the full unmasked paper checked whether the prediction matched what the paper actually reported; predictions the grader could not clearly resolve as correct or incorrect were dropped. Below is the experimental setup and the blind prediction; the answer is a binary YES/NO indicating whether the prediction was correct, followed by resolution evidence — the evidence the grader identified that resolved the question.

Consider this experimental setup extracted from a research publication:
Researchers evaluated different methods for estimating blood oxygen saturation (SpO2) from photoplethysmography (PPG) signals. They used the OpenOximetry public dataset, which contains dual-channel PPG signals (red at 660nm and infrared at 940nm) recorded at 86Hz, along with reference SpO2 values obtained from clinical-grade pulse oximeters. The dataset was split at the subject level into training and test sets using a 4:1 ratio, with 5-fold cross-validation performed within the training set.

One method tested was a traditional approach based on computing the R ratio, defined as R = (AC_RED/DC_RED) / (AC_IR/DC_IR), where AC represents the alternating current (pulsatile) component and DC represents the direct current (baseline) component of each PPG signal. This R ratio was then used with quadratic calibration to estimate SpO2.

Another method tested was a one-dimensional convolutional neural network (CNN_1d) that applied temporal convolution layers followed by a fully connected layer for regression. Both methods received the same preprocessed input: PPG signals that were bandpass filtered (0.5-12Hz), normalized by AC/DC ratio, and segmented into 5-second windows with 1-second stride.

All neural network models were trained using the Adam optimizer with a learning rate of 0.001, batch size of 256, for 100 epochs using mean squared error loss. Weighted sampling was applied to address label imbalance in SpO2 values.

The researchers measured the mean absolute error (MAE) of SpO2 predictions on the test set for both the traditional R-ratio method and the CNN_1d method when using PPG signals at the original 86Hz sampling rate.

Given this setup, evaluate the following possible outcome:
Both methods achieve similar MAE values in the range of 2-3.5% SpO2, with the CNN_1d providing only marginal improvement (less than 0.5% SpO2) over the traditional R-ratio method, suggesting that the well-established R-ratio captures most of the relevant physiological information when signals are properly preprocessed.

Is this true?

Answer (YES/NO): NO